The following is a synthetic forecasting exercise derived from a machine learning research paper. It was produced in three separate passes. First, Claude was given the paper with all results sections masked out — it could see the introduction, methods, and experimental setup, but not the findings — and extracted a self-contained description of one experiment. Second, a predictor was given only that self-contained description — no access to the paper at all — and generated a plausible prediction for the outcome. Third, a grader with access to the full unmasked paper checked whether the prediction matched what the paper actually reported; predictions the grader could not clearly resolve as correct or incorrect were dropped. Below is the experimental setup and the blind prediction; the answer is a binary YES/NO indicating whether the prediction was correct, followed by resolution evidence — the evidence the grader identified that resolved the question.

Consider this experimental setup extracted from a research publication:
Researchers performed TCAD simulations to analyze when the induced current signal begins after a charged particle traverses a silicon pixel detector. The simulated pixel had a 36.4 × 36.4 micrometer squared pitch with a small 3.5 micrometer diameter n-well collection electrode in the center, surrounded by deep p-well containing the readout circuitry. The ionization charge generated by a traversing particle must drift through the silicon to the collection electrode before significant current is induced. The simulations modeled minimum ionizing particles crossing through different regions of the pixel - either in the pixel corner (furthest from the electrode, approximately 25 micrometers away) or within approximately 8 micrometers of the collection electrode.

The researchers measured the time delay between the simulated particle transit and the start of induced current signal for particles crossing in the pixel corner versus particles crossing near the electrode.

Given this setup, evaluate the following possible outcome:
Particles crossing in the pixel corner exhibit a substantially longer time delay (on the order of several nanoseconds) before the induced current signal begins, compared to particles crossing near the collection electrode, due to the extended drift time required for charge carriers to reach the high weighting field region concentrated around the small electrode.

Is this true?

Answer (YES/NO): NO